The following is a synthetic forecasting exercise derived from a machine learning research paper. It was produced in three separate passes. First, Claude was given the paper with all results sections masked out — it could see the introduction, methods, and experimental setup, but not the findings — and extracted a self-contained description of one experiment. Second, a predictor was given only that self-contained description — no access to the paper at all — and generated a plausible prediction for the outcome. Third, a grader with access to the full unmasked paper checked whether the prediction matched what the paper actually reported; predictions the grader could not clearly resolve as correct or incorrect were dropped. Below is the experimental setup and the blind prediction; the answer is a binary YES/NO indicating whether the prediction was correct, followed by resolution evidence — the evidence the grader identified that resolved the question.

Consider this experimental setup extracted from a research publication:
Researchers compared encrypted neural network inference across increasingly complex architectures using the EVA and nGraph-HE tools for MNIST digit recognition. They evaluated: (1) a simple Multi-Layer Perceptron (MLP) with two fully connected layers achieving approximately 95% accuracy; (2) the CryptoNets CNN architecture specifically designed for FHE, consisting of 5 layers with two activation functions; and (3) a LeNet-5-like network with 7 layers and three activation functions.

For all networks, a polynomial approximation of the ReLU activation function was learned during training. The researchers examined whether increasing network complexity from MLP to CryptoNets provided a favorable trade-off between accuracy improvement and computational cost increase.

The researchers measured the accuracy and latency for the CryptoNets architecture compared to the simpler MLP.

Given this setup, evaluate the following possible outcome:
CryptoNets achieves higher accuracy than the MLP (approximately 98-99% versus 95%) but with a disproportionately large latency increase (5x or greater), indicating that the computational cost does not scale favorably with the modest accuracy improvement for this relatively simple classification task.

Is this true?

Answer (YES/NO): NO